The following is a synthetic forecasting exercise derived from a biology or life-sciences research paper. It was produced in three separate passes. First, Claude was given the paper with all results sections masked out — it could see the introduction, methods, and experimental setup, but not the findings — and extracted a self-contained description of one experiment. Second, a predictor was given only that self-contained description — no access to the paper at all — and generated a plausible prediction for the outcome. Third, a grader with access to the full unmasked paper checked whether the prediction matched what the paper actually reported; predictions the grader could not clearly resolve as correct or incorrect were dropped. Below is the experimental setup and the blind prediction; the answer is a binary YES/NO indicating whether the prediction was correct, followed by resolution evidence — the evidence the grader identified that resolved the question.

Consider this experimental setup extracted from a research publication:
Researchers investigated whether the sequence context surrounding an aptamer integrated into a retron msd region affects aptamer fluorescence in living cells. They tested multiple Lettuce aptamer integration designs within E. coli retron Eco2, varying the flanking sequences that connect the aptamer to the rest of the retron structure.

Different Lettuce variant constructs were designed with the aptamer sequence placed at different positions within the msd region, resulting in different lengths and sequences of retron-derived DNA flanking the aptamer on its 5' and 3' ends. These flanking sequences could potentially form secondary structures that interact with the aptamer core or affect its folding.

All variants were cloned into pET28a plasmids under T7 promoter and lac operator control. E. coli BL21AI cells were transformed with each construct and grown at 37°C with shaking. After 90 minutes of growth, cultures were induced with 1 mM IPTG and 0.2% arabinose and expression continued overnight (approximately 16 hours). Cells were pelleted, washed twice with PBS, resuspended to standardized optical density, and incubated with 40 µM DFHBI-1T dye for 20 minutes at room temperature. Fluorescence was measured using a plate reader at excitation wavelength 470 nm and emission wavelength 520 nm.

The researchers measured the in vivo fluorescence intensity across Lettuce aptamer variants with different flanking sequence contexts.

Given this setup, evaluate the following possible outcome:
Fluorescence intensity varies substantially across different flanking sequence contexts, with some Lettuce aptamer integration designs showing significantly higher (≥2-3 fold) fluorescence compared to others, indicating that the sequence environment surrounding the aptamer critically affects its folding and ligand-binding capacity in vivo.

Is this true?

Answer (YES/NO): NO